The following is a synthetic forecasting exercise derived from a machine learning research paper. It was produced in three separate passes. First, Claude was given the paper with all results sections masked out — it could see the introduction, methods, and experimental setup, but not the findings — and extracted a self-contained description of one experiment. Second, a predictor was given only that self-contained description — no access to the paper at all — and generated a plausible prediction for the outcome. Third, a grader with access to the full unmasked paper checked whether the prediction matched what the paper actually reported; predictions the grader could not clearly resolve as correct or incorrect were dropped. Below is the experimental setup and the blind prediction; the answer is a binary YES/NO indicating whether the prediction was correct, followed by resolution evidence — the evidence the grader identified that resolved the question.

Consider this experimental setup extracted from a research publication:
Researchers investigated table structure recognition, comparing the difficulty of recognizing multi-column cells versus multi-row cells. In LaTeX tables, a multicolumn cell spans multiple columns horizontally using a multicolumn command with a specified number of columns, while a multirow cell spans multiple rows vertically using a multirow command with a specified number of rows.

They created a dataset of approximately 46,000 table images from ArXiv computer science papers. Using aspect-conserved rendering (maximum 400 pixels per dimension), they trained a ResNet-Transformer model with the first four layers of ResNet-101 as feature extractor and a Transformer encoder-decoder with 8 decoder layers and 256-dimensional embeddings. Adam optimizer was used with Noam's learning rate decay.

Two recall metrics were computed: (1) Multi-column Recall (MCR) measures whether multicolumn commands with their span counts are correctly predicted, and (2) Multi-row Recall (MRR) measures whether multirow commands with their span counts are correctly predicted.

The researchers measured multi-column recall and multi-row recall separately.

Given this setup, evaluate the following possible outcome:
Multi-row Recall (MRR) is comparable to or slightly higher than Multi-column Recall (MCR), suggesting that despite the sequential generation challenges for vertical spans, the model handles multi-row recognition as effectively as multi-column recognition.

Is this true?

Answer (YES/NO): NO